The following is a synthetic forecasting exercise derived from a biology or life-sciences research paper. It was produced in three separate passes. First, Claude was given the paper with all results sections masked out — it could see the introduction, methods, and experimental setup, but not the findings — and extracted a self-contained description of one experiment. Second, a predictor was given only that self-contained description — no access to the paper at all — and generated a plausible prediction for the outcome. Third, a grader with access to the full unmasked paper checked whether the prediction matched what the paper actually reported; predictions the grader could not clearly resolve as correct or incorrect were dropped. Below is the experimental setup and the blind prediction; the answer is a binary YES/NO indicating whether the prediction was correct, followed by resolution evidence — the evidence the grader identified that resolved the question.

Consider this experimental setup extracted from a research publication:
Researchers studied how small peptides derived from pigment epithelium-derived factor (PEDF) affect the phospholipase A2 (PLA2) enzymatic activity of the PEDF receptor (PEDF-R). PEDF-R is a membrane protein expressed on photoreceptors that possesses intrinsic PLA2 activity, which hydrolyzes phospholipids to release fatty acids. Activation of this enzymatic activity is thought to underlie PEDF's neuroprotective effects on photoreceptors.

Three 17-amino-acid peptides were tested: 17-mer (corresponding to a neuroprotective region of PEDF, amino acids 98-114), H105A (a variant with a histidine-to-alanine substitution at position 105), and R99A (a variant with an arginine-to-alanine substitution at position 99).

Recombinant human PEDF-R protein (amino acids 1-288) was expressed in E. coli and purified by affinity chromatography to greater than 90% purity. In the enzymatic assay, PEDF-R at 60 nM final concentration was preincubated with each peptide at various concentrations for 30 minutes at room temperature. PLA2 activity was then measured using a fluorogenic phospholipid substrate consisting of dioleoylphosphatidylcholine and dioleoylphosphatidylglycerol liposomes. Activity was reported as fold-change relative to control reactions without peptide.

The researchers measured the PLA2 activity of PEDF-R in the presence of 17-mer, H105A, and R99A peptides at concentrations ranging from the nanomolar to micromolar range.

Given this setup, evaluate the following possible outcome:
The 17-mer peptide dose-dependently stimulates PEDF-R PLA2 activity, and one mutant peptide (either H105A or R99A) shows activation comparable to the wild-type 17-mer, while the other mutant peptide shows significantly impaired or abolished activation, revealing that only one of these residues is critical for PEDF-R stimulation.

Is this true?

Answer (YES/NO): YES